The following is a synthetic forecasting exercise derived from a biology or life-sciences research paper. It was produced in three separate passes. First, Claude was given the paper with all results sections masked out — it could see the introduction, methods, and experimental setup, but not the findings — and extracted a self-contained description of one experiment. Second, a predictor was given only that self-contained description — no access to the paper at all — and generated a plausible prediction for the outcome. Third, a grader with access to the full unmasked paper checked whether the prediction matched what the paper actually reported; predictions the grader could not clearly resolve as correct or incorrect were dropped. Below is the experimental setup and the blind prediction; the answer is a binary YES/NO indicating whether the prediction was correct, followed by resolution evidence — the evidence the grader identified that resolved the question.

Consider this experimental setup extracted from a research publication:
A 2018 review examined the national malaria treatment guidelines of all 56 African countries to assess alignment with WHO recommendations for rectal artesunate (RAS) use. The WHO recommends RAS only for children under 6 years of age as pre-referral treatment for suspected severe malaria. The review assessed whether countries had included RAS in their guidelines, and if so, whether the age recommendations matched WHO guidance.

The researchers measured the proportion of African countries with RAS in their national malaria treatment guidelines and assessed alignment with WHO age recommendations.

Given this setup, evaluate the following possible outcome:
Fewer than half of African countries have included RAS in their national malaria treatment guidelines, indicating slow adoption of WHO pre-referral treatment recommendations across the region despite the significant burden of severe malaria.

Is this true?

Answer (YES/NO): NO